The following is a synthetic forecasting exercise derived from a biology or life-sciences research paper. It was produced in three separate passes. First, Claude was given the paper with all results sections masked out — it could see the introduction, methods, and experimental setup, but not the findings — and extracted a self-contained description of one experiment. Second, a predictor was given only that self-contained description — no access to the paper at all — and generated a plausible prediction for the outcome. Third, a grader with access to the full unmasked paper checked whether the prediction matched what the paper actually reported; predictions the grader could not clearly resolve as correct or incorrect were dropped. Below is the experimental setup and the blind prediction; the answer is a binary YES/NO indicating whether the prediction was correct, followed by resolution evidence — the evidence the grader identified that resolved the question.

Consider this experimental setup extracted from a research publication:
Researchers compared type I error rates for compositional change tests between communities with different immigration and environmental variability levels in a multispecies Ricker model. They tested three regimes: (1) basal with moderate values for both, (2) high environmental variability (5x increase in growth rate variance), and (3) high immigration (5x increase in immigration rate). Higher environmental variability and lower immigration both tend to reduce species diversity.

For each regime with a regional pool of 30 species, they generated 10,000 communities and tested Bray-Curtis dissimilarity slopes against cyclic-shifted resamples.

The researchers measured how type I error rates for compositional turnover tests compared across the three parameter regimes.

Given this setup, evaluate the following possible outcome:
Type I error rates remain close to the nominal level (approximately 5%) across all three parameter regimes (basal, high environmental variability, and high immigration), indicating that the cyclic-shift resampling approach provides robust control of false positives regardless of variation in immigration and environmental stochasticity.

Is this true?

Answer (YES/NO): NO